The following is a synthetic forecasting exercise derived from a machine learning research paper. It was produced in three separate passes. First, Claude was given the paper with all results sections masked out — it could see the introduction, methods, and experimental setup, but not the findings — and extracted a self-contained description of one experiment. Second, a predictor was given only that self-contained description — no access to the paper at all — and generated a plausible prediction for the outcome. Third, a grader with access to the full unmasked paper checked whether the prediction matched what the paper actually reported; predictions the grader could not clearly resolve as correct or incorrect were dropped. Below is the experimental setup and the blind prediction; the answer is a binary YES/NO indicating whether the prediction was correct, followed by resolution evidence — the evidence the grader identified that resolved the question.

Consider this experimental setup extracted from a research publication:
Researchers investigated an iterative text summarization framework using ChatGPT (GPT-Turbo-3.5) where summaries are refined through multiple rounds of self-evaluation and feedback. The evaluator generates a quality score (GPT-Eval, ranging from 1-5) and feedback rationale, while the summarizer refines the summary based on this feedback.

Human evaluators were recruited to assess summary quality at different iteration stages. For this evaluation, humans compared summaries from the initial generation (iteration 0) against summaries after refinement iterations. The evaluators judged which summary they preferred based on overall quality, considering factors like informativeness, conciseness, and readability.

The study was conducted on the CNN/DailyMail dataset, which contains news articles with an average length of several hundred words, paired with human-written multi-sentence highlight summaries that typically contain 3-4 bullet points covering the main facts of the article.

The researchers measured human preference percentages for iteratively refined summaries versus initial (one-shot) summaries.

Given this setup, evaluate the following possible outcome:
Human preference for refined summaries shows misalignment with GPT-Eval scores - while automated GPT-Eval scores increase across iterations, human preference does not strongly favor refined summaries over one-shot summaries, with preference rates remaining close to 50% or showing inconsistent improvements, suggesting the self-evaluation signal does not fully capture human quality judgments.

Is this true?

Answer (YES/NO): YES